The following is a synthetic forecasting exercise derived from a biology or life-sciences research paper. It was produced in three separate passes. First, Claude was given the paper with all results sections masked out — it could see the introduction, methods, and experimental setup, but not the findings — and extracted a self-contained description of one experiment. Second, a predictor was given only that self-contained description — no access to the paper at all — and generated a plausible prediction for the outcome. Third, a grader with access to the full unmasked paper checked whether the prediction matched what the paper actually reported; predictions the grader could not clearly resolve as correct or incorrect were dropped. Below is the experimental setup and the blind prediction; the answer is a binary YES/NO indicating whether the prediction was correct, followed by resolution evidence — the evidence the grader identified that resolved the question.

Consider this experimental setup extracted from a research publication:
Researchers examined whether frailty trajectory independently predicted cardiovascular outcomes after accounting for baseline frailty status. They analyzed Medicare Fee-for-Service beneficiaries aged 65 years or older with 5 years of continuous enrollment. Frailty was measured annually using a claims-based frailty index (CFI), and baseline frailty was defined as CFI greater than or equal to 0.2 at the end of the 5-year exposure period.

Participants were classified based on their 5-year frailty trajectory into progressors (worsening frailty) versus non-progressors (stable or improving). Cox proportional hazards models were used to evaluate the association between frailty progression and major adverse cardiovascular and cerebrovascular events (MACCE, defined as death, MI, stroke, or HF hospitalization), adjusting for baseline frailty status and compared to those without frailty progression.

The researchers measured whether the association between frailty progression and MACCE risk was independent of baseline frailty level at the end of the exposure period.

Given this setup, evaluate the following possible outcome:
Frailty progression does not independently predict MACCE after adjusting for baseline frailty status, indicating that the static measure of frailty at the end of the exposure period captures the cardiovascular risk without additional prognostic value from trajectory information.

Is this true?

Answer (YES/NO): NO